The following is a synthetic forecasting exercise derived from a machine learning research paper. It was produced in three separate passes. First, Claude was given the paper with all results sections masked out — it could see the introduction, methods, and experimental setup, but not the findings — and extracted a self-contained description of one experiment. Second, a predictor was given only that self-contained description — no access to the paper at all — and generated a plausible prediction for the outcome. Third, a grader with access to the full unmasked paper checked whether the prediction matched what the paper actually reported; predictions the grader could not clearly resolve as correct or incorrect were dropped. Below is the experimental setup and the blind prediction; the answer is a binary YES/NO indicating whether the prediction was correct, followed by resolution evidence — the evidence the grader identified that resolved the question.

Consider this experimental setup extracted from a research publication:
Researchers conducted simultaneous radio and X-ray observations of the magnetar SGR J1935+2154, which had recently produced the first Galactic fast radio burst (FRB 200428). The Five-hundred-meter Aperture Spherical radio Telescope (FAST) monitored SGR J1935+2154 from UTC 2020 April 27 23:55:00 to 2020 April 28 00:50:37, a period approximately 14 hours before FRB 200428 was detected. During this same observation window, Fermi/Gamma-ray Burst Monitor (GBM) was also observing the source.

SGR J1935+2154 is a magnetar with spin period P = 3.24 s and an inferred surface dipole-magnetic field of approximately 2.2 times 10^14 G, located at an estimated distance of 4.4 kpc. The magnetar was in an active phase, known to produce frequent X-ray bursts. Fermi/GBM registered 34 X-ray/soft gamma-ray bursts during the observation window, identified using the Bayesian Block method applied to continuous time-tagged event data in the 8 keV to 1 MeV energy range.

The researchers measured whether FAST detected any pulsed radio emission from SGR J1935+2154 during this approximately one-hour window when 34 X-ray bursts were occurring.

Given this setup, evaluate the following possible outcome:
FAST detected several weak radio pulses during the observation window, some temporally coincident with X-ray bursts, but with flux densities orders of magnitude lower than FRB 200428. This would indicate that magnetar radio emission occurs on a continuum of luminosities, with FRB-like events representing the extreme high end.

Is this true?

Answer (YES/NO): NO